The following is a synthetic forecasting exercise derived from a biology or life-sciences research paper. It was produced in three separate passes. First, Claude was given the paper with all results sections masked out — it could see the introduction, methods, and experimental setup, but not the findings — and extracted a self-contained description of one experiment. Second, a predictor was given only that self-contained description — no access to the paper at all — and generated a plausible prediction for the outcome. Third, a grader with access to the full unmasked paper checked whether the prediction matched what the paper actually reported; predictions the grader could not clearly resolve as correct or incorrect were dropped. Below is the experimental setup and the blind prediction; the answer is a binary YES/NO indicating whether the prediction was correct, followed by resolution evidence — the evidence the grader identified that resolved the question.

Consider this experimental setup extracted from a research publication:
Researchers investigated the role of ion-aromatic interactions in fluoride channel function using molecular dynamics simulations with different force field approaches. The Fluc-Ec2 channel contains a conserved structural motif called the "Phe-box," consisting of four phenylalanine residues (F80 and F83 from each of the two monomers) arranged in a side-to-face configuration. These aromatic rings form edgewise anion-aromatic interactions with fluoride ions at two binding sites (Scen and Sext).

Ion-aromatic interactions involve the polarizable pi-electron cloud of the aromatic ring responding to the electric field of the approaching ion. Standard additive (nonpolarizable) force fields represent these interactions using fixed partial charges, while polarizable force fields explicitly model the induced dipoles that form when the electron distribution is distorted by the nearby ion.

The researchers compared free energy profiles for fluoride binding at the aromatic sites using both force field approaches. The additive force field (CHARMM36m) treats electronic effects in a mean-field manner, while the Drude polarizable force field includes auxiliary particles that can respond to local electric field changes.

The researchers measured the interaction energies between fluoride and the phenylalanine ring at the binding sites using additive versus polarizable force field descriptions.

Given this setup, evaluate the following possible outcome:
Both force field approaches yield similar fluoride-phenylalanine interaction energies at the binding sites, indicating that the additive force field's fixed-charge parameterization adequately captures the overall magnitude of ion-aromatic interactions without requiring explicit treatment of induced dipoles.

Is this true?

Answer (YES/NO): NO